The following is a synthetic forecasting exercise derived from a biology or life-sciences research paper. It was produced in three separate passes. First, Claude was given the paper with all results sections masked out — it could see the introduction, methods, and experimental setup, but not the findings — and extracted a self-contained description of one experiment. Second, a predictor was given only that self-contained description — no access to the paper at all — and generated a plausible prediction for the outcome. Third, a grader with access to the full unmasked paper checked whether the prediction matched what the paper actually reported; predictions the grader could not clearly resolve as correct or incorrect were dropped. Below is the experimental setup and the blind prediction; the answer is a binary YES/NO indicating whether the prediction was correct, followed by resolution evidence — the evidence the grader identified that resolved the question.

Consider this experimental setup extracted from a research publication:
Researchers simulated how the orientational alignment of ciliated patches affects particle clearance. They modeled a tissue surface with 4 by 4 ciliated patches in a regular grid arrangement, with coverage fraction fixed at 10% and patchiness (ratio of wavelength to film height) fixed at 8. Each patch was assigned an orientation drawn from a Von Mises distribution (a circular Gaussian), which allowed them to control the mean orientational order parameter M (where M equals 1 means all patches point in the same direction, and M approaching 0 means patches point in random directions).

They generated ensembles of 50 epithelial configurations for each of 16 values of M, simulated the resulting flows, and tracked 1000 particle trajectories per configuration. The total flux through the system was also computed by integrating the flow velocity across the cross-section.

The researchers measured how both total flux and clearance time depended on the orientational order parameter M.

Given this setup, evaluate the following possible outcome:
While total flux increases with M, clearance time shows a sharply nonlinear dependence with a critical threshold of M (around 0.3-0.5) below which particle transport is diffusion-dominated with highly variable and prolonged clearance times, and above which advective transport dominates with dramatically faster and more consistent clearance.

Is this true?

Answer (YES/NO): NO